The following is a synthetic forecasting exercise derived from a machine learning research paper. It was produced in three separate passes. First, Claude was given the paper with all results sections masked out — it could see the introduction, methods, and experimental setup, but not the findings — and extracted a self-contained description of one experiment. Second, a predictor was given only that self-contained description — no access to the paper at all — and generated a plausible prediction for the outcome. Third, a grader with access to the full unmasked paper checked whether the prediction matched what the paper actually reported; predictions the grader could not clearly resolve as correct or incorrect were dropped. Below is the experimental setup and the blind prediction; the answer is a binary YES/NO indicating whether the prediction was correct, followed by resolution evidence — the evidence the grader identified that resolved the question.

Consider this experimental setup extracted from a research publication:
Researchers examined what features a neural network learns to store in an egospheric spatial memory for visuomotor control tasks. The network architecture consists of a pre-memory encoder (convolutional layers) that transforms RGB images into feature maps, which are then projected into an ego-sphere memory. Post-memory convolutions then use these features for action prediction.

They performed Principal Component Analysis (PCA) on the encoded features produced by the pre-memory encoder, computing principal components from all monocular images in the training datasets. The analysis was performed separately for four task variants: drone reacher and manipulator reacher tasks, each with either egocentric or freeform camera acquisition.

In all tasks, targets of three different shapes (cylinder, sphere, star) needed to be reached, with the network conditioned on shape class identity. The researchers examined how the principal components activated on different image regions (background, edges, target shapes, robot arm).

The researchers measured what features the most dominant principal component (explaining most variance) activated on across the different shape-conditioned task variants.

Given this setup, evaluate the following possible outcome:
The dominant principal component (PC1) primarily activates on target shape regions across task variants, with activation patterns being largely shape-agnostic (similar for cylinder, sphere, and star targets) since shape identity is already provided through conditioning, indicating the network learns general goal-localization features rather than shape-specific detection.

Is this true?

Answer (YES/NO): NO